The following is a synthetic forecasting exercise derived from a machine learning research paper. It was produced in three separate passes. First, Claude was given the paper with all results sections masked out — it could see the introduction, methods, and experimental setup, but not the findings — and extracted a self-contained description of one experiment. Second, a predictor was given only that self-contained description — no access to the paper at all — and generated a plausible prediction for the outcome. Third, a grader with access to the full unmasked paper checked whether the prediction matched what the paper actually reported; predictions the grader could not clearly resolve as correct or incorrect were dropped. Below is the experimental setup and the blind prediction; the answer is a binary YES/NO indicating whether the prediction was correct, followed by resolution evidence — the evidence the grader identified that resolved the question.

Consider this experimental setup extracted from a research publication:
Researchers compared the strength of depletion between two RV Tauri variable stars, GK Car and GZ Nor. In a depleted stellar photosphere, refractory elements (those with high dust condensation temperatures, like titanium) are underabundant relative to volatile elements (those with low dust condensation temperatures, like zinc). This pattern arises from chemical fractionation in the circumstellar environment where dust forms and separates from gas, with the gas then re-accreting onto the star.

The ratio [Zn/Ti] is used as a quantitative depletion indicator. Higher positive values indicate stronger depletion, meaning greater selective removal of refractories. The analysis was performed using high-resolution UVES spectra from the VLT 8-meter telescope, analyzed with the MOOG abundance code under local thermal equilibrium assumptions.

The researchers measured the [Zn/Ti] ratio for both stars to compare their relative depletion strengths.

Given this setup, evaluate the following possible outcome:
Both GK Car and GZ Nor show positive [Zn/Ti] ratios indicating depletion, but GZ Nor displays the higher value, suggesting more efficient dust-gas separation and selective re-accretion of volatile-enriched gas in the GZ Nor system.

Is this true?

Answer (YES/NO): NO